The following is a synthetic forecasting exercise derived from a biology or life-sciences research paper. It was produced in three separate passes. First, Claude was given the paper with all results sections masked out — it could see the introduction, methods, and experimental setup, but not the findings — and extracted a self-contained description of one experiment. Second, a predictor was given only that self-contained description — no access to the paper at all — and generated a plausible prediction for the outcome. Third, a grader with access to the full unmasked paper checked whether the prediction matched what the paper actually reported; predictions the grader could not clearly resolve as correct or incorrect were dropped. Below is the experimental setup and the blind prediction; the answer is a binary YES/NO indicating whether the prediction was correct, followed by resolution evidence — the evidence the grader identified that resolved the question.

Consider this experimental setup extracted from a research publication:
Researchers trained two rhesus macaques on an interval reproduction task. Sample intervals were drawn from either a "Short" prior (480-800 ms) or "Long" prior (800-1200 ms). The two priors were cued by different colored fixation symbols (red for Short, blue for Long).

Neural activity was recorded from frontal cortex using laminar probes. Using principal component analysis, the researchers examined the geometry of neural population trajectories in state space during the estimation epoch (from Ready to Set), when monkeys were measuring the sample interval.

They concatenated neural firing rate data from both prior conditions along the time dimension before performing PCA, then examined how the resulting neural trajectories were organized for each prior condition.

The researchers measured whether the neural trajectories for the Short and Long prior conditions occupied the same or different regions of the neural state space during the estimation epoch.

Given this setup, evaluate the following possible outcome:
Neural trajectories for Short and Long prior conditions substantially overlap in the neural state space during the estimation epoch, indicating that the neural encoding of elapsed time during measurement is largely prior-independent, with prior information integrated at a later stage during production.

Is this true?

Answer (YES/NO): NO